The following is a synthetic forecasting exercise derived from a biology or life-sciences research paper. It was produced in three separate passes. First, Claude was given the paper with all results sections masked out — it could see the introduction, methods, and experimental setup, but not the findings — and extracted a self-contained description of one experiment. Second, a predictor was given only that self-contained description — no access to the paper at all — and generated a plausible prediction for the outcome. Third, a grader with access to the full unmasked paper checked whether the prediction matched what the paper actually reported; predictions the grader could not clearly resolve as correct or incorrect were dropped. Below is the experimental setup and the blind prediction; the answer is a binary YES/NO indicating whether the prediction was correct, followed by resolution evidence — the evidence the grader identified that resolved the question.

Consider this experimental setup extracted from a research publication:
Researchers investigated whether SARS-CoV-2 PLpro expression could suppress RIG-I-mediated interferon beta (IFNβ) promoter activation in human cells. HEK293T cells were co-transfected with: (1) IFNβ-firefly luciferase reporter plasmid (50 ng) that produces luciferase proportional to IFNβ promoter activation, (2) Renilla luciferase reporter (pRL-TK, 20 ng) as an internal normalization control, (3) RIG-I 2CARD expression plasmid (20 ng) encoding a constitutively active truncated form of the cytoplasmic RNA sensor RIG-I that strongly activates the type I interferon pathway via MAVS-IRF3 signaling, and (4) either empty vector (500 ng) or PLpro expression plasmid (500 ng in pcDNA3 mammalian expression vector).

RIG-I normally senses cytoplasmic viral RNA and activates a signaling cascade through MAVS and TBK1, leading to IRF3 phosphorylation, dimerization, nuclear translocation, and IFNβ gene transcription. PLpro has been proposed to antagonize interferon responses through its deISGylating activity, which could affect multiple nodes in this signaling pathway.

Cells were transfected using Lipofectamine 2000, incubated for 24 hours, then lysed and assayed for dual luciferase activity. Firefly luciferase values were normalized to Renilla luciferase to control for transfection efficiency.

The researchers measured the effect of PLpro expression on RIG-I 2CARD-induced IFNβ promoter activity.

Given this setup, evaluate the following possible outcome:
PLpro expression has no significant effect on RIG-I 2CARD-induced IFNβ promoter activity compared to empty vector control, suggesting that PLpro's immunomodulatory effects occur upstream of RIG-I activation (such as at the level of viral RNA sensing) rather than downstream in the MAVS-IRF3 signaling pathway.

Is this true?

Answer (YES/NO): NO